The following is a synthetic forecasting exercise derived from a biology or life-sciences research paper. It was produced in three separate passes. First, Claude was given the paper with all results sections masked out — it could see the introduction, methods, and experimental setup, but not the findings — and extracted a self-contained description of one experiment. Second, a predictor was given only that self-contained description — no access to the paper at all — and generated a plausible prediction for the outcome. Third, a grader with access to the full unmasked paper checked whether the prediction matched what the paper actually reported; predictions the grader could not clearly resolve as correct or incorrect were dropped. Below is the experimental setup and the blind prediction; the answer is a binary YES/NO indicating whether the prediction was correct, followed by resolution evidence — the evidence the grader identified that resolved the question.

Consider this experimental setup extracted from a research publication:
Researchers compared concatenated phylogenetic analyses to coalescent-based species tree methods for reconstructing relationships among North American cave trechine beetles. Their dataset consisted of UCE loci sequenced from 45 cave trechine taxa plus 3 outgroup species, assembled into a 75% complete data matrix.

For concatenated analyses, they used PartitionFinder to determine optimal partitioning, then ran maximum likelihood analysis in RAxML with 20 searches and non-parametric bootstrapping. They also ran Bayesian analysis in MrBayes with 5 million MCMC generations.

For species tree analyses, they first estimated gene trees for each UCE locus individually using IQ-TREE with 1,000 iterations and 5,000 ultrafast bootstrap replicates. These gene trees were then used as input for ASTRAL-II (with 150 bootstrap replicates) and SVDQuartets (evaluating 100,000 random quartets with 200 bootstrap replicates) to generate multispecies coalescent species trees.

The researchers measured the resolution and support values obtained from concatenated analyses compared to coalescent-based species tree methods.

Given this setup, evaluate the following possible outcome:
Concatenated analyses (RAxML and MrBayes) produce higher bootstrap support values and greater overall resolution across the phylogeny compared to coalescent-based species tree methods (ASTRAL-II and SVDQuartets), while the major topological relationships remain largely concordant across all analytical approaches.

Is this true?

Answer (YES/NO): YES